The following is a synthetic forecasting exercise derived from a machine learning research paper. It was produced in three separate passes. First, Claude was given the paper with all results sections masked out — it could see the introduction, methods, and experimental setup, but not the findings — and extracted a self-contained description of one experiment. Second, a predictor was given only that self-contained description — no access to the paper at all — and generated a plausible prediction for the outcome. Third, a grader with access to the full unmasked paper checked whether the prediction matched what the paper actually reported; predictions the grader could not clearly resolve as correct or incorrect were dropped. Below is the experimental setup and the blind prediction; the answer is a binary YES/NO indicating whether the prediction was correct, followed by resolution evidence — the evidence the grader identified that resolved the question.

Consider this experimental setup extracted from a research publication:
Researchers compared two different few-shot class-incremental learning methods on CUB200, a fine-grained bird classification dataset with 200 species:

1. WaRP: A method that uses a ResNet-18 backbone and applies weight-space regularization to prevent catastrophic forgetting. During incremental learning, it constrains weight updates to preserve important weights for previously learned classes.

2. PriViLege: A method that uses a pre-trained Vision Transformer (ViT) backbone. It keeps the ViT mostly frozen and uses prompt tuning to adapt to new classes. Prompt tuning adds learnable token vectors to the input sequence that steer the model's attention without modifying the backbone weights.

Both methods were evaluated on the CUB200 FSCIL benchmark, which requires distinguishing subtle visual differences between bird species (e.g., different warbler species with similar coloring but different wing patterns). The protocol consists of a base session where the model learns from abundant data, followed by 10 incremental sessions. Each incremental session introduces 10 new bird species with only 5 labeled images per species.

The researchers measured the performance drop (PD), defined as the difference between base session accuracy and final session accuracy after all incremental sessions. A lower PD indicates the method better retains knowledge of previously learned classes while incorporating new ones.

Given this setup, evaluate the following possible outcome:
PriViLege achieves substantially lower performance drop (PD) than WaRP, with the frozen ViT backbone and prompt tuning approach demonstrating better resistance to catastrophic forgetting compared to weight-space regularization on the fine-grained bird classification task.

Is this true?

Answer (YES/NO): YES